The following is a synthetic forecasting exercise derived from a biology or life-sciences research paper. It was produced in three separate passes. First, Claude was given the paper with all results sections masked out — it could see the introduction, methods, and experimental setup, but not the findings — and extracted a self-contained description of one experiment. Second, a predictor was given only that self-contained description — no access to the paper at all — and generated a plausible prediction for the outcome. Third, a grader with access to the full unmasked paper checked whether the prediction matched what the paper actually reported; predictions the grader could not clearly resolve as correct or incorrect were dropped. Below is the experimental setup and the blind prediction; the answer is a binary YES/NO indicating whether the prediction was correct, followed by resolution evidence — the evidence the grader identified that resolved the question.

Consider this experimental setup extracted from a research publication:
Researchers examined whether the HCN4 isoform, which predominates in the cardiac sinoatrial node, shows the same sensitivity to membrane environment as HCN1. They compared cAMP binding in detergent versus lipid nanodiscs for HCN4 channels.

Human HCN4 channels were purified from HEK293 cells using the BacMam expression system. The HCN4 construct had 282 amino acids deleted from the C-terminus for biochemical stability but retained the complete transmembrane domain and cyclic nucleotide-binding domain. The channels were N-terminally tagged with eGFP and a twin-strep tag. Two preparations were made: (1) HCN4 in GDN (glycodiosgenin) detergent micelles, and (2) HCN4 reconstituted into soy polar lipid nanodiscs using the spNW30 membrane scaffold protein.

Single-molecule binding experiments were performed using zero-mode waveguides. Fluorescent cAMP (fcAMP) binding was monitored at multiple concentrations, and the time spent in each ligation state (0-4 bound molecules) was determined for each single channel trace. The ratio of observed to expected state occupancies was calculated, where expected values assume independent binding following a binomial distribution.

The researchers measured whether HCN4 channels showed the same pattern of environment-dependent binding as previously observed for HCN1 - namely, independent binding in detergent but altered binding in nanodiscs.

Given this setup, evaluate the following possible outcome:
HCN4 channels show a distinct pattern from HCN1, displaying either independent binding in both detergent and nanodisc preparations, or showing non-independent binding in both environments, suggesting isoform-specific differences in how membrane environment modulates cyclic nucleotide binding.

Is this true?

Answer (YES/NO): NO